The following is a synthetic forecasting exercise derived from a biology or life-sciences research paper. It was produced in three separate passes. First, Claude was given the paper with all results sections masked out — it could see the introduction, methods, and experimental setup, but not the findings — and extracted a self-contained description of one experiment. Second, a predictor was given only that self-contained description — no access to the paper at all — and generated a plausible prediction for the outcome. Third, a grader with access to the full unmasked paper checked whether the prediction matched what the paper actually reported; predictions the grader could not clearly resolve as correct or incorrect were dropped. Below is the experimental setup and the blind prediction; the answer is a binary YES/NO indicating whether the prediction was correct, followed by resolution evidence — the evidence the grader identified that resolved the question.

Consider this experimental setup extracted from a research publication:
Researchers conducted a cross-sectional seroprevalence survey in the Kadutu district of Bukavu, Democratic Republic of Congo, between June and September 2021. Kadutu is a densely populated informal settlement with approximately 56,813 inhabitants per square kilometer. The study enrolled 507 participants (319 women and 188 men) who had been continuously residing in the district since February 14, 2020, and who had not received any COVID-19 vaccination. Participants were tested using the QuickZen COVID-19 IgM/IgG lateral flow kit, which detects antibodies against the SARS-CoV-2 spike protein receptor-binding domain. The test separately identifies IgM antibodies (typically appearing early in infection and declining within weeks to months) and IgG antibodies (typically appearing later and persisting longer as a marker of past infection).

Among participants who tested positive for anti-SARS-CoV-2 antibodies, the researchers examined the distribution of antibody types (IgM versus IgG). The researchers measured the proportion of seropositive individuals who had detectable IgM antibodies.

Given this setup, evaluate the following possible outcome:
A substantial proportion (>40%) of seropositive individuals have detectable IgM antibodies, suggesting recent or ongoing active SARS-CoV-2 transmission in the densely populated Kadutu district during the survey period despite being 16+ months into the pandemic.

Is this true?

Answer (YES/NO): YES